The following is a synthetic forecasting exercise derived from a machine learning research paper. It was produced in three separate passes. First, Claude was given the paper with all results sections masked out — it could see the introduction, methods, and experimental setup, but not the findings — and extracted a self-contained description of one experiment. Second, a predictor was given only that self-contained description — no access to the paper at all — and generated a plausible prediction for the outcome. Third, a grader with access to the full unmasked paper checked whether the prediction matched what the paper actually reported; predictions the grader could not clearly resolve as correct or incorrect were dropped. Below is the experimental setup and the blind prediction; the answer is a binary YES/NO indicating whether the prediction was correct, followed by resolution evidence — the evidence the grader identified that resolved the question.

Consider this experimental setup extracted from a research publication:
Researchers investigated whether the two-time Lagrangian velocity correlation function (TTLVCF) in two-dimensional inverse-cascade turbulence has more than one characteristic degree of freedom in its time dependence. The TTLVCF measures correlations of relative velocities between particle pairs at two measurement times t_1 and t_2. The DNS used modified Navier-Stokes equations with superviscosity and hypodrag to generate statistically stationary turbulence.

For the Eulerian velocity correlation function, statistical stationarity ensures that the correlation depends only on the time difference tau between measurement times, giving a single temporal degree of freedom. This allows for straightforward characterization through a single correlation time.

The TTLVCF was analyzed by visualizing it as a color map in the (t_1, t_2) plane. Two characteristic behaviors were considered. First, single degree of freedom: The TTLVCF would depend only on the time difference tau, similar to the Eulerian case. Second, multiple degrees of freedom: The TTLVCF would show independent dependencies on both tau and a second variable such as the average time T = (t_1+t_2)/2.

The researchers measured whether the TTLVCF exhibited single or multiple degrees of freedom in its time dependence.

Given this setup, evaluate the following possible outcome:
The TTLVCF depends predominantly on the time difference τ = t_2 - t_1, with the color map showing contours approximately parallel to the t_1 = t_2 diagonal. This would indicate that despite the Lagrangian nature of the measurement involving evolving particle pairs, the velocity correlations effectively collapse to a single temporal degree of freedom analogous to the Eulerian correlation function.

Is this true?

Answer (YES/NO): NO